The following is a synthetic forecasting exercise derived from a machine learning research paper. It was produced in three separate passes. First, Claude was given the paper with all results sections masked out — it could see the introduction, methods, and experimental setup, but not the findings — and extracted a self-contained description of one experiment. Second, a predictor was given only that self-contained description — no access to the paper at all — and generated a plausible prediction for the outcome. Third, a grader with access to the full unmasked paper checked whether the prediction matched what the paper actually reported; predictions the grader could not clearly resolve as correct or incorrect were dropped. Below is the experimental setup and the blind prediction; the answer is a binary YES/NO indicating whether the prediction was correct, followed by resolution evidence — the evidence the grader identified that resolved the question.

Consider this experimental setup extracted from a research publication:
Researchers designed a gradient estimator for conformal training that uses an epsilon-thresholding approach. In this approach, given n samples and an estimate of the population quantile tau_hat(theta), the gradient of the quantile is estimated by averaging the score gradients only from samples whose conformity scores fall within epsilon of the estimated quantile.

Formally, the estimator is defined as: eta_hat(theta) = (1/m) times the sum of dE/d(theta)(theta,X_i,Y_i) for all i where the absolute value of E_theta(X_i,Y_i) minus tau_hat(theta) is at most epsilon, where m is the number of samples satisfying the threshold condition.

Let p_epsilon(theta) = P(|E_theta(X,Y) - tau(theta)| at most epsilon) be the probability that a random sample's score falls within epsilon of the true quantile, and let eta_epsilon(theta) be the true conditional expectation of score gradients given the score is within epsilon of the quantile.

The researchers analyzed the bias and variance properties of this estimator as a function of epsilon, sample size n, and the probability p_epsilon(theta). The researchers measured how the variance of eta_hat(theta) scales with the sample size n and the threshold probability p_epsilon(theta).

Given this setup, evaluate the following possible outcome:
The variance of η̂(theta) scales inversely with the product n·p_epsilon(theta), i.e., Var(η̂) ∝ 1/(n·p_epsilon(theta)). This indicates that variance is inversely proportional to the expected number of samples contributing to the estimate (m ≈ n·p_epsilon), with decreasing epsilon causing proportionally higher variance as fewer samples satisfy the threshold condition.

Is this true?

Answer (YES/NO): YES